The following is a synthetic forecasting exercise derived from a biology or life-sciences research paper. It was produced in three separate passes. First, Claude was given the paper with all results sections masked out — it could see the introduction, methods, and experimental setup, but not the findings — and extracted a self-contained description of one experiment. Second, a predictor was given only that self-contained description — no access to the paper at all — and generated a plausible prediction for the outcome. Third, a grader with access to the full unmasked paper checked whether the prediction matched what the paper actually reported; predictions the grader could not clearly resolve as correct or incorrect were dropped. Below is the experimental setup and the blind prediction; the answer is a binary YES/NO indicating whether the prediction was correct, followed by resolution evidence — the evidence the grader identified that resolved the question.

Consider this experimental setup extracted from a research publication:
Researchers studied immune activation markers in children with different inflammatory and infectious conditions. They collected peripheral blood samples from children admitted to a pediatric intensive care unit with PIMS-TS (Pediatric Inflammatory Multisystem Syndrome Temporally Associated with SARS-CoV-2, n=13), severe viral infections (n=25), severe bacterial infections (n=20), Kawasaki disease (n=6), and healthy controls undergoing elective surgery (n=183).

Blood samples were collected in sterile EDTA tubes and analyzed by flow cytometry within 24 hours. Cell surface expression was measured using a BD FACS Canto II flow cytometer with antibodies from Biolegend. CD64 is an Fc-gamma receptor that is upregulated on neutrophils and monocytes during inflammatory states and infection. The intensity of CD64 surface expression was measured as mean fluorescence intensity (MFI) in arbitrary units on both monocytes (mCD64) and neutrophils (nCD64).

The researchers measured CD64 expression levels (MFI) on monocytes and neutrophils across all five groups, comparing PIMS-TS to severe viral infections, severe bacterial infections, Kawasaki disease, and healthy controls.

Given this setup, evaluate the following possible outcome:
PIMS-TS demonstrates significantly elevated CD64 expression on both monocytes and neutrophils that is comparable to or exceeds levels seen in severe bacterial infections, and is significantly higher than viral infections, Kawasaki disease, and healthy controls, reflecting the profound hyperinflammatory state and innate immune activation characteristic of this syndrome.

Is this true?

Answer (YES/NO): NO